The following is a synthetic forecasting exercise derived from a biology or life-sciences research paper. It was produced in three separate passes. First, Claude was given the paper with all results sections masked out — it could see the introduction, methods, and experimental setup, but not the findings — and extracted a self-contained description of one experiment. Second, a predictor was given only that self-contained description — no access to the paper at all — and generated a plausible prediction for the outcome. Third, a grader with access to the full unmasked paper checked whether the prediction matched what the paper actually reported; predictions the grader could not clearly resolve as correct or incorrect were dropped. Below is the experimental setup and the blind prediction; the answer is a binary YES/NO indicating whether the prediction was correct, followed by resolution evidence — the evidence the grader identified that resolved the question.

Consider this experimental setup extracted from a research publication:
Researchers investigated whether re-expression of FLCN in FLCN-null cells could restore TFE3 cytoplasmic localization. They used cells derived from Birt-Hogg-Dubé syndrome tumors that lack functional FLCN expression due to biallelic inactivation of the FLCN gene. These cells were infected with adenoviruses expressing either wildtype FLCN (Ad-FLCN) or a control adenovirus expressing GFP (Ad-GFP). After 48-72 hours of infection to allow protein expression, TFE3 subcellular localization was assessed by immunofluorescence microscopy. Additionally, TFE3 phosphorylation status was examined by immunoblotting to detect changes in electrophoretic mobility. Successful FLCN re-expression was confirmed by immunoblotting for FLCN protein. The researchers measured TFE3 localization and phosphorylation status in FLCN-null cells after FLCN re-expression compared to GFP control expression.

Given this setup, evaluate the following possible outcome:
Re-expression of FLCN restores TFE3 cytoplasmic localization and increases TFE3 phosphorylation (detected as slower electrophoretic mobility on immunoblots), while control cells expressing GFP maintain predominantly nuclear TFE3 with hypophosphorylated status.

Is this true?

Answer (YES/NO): YES